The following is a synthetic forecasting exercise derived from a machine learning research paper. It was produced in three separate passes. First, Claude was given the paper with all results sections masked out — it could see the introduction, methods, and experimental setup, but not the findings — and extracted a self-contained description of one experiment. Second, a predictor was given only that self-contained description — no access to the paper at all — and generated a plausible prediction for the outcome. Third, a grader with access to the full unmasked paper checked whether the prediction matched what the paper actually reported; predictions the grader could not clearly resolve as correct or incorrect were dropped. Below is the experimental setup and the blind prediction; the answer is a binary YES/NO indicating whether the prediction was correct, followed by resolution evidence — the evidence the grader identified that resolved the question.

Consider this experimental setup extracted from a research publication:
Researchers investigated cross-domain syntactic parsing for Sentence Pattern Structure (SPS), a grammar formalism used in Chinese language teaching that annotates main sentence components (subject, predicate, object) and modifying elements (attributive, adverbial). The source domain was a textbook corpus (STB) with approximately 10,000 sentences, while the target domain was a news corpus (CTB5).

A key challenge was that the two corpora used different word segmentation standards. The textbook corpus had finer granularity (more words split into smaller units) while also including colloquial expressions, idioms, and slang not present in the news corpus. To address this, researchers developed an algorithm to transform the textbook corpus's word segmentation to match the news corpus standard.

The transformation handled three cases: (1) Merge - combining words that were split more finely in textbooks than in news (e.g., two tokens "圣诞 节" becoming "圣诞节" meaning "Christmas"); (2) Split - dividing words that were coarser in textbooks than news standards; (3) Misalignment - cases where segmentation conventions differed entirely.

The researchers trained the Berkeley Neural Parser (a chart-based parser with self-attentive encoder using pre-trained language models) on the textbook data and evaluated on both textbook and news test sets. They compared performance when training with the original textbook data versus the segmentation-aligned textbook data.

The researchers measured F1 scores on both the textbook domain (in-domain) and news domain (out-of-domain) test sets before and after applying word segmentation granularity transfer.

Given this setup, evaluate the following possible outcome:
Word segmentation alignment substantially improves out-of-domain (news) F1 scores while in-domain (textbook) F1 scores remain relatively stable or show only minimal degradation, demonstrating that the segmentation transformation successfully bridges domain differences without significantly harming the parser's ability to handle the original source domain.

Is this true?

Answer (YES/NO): NO